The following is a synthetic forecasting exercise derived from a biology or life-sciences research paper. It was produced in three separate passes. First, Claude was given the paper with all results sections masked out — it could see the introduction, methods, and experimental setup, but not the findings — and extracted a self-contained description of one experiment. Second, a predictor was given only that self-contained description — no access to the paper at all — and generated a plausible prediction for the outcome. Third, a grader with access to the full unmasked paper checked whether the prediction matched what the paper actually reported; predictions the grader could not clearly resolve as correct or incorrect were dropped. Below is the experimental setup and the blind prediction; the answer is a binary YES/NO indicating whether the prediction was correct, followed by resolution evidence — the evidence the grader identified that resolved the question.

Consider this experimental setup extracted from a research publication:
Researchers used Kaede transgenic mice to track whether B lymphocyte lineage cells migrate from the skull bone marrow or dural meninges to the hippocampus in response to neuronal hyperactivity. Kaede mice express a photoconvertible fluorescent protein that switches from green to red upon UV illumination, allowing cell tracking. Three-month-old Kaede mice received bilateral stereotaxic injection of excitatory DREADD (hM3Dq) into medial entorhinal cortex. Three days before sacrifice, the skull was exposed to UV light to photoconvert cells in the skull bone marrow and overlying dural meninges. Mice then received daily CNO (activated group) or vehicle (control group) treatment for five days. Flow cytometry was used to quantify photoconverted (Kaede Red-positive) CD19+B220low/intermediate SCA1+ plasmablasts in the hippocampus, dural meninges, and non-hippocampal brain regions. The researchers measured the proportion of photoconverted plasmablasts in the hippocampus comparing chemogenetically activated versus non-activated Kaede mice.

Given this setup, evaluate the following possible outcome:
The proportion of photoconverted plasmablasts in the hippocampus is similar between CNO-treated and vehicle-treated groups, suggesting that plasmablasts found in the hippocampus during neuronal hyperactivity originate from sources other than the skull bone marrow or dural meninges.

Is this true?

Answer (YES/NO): NO